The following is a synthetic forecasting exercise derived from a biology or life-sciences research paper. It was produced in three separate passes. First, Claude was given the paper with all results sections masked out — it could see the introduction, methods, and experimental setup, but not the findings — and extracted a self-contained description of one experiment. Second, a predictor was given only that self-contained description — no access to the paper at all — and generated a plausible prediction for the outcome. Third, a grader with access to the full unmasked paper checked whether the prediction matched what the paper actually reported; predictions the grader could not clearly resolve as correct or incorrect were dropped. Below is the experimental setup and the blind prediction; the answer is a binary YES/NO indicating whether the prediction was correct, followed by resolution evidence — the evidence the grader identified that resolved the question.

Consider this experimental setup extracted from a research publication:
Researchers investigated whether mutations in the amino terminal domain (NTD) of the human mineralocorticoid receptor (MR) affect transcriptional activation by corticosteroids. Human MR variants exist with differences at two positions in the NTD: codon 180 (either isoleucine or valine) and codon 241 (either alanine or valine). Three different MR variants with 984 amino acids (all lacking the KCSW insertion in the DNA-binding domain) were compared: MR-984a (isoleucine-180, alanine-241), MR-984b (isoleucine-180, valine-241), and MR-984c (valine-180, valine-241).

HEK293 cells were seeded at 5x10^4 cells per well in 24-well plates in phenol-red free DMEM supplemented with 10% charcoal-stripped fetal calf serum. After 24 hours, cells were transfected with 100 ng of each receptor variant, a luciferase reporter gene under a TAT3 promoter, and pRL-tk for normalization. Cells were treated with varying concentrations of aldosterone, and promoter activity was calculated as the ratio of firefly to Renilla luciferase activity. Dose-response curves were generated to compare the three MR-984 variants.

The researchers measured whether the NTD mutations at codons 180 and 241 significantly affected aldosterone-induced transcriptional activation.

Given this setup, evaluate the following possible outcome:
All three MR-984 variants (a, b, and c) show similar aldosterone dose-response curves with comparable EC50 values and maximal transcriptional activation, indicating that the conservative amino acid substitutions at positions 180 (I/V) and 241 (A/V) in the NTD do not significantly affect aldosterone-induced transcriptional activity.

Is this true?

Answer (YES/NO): NO